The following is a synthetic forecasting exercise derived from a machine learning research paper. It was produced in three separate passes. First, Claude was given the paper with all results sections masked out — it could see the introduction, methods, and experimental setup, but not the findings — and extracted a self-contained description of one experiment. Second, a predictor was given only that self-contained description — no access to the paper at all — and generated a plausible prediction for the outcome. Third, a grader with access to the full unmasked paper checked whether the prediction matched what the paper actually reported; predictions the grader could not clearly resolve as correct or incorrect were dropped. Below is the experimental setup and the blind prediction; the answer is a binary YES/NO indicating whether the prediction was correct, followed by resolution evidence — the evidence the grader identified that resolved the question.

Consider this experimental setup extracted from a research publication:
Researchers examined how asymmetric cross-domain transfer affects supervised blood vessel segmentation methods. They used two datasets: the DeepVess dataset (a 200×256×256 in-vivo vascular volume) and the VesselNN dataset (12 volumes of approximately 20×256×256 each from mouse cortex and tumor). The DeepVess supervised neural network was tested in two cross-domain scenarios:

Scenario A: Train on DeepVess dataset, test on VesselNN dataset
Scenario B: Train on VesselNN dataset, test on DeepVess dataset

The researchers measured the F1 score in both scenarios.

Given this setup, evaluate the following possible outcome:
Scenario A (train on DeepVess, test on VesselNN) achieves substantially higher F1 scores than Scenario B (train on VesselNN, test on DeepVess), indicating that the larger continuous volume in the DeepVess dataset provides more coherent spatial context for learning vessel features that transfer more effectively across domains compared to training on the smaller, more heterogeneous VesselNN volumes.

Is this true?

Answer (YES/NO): YES